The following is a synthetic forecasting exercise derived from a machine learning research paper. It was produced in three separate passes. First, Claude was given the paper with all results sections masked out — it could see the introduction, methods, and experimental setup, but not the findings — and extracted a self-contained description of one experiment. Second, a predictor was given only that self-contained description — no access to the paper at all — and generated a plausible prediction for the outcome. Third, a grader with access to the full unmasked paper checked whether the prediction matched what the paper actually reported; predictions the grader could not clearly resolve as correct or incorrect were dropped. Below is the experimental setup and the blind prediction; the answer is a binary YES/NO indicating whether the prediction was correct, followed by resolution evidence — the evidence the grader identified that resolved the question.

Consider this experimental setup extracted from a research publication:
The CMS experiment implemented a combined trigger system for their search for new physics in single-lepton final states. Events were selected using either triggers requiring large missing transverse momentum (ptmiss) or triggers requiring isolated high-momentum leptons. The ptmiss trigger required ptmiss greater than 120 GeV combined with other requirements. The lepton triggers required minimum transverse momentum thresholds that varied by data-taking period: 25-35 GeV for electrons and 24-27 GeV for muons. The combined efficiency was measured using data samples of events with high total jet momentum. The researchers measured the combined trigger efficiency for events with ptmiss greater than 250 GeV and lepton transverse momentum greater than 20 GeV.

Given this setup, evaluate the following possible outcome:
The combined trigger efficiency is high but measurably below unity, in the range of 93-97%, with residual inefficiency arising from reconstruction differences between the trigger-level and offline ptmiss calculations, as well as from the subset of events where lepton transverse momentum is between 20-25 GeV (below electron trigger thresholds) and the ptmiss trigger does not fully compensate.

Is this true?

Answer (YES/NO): NO